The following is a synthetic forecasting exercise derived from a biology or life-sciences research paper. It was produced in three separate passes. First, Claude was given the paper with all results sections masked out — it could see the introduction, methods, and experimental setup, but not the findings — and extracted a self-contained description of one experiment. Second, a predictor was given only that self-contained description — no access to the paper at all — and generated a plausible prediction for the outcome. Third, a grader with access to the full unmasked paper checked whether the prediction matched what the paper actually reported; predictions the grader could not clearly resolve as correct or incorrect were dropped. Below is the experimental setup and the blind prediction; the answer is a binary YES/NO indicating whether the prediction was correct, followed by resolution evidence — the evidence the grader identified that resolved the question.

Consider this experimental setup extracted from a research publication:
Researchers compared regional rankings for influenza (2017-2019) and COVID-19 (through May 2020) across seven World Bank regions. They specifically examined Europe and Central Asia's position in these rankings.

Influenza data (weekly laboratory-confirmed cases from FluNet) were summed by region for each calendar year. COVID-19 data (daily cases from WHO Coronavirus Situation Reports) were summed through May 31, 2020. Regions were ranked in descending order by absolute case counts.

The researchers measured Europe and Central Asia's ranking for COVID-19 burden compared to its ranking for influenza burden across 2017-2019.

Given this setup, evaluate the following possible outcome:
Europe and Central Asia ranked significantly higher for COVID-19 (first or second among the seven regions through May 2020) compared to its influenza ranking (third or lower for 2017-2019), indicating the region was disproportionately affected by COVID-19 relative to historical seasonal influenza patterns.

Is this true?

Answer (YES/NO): NO